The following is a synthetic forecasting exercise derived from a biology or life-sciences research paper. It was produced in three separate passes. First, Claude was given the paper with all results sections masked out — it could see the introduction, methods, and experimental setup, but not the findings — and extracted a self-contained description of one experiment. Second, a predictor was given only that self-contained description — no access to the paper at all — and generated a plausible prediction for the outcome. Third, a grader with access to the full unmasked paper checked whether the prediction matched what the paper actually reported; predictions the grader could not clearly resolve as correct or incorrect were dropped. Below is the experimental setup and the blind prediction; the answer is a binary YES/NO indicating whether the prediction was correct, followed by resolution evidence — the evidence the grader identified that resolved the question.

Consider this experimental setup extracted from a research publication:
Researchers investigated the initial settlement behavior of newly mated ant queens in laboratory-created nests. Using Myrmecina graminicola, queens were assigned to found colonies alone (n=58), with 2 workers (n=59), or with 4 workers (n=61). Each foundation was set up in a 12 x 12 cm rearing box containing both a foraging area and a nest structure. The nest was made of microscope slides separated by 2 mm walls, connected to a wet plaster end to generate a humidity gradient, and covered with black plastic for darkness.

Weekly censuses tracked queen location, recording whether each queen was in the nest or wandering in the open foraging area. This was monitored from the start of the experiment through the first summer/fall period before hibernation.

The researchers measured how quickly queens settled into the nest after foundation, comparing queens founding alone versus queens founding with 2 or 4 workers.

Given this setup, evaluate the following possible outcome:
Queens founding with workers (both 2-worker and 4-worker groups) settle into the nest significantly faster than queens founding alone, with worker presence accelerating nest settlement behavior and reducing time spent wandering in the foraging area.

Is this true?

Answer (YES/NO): YES